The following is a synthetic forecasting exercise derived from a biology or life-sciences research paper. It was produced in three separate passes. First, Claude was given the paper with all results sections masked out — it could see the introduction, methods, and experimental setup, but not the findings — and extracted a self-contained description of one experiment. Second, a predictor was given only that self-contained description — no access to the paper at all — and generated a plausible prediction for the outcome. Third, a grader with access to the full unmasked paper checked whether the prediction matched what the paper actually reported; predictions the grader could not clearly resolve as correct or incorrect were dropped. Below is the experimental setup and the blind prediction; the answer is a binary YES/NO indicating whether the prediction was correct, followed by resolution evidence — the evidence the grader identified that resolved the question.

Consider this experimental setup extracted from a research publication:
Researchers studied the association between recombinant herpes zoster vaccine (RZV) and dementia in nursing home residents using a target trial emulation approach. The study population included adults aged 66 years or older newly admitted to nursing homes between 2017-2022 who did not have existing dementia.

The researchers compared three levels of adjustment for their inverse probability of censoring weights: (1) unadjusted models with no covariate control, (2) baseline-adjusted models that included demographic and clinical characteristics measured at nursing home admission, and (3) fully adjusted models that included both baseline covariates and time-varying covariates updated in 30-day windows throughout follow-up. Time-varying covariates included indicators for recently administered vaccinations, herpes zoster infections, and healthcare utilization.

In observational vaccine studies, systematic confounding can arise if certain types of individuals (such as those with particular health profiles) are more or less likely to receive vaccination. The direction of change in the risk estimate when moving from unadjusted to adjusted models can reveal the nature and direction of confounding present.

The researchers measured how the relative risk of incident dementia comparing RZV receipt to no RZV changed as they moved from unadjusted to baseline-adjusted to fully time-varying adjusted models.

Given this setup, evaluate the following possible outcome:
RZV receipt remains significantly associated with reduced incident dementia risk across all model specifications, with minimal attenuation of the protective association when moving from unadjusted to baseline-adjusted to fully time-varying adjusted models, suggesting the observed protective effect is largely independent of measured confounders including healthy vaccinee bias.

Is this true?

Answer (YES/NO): YES